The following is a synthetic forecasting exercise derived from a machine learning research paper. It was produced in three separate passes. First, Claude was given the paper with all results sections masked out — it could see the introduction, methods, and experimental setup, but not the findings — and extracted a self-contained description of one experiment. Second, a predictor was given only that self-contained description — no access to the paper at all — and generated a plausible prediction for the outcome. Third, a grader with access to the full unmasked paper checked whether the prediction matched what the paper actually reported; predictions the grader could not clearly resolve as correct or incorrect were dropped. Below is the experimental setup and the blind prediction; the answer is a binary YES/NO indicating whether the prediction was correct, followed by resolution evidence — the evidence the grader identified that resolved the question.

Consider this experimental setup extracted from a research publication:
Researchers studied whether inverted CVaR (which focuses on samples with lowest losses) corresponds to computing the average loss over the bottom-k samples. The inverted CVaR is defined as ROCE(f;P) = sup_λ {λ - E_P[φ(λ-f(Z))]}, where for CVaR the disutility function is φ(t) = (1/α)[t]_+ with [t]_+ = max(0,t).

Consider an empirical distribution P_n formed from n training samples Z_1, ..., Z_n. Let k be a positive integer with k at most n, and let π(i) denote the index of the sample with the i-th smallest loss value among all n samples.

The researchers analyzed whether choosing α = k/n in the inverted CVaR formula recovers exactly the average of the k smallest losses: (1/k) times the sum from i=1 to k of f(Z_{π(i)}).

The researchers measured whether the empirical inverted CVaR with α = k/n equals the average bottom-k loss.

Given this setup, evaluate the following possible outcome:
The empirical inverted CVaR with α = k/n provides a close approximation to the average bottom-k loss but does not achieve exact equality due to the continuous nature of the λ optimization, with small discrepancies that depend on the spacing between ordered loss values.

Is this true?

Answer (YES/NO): NO